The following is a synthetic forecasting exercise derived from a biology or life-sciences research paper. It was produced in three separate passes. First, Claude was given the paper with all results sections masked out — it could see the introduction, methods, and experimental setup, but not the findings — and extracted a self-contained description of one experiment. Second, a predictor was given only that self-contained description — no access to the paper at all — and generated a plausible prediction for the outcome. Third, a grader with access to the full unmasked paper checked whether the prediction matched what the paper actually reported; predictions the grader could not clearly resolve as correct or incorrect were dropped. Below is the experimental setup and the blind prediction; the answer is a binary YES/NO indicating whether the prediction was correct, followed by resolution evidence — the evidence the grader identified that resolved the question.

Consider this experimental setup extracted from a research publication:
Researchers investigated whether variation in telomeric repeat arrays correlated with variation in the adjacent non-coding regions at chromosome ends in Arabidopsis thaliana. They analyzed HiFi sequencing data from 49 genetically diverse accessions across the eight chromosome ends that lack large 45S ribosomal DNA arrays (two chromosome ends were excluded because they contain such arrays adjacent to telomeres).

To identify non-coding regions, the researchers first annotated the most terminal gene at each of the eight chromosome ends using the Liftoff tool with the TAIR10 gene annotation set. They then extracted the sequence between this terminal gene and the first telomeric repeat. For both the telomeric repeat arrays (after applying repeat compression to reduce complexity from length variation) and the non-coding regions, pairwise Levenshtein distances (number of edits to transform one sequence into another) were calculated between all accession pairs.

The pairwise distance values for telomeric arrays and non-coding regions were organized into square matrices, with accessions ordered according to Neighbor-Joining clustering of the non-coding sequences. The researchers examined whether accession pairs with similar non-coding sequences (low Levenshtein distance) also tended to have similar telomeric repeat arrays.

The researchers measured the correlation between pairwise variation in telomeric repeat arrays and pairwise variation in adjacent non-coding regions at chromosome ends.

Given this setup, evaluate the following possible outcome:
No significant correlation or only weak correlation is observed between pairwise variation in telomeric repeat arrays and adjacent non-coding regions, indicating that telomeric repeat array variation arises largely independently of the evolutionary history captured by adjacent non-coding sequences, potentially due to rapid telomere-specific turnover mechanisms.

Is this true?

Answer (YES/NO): NO